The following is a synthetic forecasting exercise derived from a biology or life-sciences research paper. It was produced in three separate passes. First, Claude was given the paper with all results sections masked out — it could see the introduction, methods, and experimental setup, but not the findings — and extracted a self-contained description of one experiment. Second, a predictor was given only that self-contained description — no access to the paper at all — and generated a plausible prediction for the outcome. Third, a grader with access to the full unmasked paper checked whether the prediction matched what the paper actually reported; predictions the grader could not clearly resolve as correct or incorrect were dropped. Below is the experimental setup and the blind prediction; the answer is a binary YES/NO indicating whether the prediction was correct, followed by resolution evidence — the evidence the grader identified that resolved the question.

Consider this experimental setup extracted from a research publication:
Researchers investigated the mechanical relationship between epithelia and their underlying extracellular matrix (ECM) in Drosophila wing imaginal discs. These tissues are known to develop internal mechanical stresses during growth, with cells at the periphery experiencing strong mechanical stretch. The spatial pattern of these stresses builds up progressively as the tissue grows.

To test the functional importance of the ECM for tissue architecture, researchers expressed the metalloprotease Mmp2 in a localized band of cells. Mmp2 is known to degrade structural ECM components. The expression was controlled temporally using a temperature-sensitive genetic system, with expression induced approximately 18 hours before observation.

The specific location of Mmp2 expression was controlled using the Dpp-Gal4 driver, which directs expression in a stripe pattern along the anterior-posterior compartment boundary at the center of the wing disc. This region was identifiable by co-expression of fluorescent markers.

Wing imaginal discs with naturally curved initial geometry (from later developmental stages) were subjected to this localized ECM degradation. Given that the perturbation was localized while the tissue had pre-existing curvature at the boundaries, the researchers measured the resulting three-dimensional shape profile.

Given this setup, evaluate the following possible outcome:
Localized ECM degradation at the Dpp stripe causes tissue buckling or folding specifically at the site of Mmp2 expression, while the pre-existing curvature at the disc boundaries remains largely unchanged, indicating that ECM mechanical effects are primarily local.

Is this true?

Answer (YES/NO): YES